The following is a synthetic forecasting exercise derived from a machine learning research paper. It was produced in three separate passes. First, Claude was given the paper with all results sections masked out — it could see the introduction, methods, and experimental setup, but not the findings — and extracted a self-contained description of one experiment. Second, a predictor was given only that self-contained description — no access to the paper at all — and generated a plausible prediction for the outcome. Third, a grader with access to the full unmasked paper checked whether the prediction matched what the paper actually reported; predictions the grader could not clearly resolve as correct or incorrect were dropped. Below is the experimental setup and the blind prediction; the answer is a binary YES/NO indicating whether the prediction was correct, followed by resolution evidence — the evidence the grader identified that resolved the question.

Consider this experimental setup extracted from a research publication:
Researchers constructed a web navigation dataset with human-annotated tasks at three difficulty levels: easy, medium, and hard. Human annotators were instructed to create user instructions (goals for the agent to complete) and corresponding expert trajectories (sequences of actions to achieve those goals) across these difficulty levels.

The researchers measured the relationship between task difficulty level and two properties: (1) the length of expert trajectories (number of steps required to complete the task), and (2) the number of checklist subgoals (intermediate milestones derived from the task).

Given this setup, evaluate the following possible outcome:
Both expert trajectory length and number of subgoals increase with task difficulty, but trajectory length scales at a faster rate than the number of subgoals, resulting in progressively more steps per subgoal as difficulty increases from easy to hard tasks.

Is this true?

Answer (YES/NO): NO